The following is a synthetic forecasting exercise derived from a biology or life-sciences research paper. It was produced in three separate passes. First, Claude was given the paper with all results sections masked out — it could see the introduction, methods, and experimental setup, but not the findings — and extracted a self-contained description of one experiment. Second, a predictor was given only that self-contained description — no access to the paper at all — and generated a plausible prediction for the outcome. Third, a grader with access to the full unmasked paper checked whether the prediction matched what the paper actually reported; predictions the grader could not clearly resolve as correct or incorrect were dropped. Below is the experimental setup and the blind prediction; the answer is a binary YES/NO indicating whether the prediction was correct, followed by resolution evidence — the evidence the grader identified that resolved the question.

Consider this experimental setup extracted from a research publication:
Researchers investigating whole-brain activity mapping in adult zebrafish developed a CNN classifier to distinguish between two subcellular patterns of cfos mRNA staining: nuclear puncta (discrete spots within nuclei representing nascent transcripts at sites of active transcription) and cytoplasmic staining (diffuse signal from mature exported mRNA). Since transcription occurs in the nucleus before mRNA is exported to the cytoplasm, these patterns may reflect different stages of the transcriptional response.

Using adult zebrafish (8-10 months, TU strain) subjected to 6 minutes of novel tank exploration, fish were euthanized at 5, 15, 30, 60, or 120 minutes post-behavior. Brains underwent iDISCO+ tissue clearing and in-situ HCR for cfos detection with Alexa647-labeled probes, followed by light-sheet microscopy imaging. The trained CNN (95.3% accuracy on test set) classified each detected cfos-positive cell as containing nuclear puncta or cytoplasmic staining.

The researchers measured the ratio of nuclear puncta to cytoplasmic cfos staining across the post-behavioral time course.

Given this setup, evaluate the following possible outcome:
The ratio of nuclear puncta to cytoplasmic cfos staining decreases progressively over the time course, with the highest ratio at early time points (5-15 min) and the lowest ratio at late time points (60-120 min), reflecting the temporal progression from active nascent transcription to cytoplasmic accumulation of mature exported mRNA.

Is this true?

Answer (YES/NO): NO